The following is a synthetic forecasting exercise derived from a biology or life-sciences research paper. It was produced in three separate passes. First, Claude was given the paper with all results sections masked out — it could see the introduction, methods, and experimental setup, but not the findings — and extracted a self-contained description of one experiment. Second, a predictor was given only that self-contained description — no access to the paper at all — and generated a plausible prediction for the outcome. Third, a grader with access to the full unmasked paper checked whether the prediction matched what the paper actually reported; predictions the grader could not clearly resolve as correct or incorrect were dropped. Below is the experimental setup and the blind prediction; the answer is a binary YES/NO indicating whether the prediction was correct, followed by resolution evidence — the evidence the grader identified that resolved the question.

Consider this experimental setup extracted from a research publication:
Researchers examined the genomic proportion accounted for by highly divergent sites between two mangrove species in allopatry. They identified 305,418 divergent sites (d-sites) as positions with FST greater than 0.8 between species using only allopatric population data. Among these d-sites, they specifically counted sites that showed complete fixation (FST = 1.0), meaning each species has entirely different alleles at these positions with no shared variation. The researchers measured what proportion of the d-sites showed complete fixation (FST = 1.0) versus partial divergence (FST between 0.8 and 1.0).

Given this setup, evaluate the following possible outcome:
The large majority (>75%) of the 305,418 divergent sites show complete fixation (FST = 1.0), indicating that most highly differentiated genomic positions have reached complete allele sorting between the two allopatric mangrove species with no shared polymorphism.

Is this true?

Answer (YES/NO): NO